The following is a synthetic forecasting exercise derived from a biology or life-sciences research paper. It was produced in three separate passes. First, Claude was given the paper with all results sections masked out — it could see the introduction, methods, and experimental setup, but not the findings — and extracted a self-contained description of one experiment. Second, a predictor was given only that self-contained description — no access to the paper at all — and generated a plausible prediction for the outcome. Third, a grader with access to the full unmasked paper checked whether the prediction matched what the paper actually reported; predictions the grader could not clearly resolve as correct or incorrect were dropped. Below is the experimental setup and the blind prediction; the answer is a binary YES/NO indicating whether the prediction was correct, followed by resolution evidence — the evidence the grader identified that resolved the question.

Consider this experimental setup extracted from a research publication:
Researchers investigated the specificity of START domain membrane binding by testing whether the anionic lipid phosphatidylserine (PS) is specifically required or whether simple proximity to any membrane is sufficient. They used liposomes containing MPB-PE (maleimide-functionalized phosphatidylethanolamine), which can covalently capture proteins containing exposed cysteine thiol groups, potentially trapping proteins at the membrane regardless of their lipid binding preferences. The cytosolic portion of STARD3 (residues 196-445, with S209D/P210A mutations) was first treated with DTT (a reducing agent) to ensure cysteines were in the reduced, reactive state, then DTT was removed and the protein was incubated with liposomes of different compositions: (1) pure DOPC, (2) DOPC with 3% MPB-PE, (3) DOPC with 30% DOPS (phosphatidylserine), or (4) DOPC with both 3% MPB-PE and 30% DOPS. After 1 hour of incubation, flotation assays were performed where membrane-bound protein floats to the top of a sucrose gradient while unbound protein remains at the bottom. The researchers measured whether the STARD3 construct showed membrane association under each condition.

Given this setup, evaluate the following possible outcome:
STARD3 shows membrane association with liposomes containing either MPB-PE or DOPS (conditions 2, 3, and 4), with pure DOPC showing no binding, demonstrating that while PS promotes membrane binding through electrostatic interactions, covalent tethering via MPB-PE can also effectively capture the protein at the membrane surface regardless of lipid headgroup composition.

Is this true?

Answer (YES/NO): NO